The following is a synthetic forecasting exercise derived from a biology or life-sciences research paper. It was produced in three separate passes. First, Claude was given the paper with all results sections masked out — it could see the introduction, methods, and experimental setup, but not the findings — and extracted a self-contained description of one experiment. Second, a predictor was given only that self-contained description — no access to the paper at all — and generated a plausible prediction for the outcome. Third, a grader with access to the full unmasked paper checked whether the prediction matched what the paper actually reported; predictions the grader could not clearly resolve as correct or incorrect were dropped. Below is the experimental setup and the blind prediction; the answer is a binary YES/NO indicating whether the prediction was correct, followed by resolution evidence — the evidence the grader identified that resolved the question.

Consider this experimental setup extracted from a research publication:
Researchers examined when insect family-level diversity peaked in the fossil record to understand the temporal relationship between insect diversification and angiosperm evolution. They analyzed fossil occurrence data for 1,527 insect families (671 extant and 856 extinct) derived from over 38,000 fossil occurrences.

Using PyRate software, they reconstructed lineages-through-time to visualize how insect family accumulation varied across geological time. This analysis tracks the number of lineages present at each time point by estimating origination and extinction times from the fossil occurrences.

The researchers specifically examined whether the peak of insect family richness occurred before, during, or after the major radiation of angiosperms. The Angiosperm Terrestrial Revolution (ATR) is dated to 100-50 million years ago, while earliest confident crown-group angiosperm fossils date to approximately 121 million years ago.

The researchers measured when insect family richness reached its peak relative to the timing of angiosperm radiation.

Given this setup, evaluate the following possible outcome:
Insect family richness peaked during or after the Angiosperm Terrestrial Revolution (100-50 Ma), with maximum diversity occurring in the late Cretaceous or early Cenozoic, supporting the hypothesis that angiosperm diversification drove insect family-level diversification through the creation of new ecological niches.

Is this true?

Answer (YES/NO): NO